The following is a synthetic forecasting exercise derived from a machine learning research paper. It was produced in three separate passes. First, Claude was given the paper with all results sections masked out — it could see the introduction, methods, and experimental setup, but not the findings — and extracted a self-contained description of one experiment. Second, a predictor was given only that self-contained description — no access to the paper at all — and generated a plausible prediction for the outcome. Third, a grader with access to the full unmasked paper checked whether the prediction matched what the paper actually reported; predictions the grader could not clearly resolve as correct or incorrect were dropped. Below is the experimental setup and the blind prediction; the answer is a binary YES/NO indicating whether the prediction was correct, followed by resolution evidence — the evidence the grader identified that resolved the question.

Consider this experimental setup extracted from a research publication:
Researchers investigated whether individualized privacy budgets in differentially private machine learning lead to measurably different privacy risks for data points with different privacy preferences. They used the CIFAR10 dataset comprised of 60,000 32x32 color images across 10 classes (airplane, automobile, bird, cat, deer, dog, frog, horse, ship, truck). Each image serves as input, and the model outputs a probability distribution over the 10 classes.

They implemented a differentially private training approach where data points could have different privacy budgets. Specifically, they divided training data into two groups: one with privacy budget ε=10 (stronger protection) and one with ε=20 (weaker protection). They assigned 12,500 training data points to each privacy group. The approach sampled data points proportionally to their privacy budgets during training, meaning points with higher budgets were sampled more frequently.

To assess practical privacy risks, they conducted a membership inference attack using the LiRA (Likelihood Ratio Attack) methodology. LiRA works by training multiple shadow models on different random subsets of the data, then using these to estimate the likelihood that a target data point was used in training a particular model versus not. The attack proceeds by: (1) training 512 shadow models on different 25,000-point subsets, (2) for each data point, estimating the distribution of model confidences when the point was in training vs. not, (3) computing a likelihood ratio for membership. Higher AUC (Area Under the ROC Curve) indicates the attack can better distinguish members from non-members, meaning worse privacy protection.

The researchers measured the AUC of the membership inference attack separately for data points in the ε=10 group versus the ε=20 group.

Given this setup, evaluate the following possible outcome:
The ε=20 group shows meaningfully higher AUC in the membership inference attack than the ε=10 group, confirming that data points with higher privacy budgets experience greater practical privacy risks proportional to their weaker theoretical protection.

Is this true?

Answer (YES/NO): YES